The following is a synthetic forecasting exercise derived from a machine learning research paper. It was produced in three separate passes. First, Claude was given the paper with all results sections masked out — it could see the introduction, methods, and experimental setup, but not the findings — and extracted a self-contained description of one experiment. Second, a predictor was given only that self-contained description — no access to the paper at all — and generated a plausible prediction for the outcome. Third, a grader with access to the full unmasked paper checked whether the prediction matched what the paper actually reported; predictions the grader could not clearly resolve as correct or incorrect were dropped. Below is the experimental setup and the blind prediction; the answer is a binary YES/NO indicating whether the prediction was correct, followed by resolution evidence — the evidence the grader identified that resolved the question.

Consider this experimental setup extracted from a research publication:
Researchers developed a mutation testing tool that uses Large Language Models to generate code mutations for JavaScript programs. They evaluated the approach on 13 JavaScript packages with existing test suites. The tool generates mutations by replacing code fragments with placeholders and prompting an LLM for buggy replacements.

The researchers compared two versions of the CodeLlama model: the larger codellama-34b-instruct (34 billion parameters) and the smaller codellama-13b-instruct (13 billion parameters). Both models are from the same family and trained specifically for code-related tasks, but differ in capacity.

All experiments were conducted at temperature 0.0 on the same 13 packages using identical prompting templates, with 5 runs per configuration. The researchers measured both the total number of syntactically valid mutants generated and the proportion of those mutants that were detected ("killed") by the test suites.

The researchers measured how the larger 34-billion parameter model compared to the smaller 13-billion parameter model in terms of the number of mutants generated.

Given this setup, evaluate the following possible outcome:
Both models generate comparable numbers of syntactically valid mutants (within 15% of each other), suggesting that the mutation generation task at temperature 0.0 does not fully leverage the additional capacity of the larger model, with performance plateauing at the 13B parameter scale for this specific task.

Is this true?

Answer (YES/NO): NO